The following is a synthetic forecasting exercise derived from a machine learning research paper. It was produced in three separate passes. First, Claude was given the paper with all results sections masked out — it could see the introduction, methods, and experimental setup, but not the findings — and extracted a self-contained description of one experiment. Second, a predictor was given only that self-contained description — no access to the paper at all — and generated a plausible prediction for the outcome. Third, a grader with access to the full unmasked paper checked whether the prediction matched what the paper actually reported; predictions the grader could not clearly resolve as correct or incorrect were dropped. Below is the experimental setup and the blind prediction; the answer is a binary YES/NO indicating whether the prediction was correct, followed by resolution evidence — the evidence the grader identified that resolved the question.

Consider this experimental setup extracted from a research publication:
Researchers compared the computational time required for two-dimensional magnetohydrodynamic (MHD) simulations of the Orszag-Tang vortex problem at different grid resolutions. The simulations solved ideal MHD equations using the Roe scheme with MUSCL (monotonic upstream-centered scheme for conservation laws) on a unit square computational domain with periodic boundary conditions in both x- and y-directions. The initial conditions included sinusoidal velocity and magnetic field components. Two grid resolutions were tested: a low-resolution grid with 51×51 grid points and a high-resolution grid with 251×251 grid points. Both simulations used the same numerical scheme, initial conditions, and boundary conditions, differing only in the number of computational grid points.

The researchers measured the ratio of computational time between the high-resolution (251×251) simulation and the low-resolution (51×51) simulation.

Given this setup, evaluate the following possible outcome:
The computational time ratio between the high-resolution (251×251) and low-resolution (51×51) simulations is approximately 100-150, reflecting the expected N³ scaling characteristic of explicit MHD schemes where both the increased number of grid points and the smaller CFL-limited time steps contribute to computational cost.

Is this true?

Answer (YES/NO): NO